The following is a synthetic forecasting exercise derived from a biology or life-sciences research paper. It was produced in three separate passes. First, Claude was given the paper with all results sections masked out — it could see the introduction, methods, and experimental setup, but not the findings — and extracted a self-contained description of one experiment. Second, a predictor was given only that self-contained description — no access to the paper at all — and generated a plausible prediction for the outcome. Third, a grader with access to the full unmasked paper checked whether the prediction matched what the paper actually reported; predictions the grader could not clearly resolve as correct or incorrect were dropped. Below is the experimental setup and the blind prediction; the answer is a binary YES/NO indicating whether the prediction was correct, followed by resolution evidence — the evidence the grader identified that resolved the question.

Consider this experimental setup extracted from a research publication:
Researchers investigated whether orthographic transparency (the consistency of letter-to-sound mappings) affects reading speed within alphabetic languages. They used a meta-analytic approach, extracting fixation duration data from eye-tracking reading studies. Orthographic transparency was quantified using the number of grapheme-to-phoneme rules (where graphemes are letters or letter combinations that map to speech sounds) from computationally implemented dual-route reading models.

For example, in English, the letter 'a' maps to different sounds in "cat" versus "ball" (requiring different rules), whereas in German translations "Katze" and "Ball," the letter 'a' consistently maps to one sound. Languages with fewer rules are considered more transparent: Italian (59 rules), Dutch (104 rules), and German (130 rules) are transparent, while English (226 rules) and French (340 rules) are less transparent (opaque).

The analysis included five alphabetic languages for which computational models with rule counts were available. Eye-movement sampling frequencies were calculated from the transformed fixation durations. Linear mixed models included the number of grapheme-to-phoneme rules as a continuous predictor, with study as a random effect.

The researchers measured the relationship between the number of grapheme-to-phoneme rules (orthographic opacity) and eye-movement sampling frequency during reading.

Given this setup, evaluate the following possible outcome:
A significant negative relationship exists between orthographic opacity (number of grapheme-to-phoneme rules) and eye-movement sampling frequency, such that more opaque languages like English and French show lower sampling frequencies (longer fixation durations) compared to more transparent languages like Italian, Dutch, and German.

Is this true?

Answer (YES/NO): YES